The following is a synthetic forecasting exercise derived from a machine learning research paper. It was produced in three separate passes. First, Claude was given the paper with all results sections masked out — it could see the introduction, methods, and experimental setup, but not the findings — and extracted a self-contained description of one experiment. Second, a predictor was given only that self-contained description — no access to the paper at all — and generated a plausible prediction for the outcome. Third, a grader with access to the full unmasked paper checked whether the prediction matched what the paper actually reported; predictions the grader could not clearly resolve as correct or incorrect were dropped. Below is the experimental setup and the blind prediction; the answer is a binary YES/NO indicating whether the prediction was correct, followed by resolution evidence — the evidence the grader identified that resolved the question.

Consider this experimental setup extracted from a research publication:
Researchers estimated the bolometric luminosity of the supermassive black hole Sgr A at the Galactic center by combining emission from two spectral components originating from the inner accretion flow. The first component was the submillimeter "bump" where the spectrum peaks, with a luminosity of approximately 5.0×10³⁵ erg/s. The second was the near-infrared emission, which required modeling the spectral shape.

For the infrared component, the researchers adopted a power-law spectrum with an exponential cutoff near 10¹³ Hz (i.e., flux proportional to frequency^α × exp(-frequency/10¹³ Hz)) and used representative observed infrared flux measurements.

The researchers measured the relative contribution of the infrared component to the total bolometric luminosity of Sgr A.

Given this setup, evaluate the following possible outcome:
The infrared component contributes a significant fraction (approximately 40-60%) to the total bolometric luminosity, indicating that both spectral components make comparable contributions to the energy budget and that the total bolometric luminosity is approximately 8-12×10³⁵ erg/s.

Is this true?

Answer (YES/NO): NO